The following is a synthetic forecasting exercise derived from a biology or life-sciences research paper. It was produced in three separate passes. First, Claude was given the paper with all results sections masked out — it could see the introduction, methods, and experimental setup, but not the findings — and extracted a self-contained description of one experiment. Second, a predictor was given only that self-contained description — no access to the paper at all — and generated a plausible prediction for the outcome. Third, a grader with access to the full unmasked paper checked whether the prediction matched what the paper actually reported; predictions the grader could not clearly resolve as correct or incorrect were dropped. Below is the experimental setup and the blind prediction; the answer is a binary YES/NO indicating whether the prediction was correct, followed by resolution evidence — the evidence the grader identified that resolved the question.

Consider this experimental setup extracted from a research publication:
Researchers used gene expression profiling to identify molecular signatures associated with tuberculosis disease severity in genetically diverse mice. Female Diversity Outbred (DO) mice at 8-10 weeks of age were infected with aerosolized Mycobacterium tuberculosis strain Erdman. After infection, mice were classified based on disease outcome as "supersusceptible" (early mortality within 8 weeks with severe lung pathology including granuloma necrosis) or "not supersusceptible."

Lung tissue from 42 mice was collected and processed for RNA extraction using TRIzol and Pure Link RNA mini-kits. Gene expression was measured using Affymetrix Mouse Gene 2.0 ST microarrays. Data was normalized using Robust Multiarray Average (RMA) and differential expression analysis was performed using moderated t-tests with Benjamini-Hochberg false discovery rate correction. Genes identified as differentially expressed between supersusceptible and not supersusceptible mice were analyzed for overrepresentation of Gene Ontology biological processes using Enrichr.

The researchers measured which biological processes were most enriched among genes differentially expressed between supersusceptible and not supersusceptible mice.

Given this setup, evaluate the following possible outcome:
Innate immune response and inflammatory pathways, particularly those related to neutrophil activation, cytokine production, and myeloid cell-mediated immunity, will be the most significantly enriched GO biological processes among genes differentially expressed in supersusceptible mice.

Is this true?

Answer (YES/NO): YES